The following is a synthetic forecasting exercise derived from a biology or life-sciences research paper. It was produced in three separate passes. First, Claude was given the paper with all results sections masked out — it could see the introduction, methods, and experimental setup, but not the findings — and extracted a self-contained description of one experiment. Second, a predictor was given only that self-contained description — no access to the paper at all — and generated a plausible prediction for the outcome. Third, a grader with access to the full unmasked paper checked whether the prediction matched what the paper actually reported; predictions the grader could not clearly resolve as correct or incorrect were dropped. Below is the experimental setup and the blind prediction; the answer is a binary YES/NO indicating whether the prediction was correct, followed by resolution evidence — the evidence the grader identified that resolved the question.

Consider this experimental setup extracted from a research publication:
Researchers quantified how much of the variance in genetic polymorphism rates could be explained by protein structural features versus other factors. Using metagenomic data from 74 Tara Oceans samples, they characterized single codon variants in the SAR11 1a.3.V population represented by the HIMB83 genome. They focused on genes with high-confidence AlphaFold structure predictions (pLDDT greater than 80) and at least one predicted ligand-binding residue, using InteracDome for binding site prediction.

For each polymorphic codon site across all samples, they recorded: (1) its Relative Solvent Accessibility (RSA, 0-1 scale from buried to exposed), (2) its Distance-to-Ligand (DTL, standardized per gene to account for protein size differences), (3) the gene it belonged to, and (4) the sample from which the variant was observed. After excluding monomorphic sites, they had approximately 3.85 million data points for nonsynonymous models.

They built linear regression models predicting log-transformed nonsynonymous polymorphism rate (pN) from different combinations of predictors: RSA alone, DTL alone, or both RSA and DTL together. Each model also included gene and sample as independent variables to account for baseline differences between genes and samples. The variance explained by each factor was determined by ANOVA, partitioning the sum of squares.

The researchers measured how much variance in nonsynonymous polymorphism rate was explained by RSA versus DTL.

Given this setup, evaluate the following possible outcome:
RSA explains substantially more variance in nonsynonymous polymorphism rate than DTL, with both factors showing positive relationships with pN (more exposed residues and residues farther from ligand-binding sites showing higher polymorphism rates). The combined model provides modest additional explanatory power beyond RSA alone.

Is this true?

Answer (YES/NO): YES